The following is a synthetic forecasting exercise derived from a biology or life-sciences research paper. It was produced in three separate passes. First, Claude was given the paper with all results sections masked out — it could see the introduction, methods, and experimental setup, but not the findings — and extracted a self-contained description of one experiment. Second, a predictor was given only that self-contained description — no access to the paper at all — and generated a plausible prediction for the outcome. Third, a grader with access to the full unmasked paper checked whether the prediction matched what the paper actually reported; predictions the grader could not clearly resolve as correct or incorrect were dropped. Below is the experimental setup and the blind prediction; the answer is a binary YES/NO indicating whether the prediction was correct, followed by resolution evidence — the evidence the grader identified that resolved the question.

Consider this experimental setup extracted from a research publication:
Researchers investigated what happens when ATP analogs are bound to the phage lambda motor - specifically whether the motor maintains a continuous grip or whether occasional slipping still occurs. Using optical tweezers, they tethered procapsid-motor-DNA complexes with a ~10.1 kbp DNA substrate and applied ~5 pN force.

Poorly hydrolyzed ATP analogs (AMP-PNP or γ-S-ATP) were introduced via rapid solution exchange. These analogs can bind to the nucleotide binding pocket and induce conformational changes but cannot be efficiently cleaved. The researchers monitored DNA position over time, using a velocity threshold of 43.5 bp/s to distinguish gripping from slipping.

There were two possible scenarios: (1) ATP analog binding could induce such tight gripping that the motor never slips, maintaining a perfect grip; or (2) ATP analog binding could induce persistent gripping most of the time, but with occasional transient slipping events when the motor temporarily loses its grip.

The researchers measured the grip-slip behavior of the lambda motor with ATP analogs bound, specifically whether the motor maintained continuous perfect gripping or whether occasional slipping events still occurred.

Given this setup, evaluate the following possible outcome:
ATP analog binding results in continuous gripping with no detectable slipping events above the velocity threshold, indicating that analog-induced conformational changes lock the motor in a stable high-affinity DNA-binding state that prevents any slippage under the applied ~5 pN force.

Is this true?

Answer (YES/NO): NO